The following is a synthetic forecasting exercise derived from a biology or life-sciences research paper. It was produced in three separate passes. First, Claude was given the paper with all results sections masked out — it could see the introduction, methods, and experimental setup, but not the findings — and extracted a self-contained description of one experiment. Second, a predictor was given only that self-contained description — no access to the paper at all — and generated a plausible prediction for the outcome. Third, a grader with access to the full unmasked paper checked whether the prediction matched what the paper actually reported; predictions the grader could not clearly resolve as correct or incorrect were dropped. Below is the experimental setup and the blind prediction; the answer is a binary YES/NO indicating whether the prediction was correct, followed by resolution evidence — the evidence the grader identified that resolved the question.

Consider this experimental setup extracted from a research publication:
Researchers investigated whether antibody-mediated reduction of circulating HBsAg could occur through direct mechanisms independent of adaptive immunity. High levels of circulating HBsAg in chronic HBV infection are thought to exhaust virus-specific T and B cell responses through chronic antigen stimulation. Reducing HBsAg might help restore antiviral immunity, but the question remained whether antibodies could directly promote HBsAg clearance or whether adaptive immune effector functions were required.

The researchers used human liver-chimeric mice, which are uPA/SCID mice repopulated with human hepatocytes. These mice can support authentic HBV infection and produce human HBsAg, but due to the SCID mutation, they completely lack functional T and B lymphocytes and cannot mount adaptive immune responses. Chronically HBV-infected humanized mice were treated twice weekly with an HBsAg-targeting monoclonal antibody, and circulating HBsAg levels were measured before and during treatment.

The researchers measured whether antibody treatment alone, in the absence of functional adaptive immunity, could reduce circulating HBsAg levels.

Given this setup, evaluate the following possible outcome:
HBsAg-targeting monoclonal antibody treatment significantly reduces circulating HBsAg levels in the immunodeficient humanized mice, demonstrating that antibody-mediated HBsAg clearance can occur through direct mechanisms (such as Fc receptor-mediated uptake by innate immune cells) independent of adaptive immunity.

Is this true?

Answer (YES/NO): YES